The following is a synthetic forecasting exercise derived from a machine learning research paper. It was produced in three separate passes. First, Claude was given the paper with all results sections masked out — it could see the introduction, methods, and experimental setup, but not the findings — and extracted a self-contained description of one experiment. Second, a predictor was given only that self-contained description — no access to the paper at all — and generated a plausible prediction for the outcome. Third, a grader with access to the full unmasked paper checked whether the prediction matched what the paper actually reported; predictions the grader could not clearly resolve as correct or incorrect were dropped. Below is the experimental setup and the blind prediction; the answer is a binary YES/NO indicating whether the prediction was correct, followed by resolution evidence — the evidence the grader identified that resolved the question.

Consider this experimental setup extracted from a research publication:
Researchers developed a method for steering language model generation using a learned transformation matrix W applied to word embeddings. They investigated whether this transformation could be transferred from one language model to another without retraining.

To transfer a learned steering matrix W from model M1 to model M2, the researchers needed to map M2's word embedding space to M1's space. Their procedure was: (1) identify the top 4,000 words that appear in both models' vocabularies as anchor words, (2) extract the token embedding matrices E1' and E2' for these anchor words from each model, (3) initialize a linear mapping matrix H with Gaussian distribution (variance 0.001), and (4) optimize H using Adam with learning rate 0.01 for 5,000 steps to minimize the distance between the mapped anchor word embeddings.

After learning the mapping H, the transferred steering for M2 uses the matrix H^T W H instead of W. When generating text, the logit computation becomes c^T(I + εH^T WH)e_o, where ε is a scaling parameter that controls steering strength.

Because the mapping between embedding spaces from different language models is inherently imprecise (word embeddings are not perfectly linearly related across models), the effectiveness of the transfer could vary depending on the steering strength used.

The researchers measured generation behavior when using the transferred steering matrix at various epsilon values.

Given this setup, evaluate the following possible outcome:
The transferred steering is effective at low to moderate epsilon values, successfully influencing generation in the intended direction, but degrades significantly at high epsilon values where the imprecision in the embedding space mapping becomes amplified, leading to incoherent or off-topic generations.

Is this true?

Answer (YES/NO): YES